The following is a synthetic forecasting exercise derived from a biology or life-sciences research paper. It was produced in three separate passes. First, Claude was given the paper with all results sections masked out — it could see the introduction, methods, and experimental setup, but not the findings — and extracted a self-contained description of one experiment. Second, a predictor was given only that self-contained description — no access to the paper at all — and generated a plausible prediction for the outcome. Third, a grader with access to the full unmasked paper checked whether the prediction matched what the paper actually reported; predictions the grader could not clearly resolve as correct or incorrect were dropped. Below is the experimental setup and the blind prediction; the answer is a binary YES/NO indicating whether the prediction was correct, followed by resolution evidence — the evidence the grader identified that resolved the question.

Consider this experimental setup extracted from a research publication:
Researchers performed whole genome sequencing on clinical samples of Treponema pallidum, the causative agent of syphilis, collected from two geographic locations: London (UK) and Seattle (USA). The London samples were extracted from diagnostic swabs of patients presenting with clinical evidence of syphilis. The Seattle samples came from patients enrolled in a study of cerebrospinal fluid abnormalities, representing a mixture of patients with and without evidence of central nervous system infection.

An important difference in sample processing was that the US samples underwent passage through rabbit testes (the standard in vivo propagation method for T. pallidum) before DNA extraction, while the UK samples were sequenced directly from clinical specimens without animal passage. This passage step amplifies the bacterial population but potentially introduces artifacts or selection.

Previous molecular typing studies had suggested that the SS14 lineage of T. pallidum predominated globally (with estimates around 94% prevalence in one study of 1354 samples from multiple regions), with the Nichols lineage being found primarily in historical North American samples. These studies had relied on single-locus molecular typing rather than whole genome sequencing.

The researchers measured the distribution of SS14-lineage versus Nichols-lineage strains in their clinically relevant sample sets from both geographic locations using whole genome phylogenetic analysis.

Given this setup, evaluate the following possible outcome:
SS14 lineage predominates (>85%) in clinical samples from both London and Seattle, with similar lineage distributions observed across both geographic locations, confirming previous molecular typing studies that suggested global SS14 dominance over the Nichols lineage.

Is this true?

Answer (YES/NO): NO